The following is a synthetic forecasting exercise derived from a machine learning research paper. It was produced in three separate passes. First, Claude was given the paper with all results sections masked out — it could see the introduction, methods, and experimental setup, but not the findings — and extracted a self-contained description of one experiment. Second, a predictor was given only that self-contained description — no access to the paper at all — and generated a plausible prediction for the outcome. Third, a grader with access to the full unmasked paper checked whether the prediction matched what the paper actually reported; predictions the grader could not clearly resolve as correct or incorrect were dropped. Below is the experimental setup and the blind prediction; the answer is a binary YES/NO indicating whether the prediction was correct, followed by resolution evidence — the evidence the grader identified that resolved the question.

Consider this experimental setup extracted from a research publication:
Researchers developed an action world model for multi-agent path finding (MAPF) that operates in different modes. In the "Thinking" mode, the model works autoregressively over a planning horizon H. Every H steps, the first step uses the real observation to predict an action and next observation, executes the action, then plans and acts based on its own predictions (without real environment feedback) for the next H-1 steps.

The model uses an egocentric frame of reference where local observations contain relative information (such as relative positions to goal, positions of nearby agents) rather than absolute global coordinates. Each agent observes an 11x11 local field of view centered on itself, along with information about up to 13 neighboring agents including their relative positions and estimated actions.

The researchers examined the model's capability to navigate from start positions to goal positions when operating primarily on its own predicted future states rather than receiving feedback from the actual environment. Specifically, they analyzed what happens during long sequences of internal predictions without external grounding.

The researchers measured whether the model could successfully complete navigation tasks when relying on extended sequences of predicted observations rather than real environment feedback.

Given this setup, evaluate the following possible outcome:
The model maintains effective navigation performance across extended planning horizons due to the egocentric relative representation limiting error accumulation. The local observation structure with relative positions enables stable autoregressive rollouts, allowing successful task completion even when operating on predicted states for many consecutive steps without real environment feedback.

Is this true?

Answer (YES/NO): NO